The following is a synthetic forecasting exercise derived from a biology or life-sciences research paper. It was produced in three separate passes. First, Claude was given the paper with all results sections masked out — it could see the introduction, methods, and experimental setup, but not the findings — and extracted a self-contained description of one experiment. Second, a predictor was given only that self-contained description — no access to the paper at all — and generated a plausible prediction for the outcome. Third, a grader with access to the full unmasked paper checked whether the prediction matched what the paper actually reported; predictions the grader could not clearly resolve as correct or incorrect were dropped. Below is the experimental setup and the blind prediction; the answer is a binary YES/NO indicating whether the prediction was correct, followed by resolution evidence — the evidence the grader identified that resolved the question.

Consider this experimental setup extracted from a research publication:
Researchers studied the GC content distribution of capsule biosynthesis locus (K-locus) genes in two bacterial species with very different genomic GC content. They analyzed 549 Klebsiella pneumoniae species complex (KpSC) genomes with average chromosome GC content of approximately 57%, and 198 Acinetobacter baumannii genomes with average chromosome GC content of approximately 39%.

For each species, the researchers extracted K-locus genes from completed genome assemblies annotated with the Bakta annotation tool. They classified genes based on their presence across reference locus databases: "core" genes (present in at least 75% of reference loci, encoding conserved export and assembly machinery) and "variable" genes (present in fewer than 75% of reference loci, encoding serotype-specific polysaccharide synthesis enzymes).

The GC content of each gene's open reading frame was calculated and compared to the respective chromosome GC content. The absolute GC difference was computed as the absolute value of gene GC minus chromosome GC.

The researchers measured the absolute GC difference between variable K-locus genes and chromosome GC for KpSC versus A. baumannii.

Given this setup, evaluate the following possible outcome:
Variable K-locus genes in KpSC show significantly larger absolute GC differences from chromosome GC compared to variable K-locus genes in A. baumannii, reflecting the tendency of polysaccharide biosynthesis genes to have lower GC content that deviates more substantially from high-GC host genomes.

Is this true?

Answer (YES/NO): YES